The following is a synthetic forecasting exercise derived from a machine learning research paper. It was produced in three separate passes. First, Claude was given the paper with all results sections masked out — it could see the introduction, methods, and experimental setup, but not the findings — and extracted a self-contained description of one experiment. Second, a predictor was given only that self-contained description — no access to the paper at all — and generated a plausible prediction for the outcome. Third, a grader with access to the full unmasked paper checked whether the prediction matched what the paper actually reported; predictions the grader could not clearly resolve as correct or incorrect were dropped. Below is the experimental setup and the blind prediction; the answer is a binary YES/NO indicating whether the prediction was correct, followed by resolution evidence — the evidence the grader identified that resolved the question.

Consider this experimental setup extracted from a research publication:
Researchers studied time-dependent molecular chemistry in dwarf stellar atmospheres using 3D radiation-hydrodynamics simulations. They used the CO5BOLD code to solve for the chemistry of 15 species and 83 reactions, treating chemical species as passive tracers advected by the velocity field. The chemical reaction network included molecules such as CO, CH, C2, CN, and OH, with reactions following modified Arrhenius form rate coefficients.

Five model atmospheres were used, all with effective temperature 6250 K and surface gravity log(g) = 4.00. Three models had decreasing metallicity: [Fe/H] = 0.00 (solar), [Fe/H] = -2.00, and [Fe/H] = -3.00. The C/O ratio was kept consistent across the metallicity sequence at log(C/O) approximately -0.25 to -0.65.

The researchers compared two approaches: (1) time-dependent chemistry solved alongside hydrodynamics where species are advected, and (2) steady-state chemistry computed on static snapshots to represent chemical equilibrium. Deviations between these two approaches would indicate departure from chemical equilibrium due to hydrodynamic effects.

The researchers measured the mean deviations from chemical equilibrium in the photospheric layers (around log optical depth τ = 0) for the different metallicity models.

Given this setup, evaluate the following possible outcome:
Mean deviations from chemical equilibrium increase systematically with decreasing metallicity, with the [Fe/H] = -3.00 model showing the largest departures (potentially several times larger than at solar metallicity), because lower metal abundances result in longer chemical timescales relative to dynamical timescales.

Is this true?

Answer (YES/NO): YES